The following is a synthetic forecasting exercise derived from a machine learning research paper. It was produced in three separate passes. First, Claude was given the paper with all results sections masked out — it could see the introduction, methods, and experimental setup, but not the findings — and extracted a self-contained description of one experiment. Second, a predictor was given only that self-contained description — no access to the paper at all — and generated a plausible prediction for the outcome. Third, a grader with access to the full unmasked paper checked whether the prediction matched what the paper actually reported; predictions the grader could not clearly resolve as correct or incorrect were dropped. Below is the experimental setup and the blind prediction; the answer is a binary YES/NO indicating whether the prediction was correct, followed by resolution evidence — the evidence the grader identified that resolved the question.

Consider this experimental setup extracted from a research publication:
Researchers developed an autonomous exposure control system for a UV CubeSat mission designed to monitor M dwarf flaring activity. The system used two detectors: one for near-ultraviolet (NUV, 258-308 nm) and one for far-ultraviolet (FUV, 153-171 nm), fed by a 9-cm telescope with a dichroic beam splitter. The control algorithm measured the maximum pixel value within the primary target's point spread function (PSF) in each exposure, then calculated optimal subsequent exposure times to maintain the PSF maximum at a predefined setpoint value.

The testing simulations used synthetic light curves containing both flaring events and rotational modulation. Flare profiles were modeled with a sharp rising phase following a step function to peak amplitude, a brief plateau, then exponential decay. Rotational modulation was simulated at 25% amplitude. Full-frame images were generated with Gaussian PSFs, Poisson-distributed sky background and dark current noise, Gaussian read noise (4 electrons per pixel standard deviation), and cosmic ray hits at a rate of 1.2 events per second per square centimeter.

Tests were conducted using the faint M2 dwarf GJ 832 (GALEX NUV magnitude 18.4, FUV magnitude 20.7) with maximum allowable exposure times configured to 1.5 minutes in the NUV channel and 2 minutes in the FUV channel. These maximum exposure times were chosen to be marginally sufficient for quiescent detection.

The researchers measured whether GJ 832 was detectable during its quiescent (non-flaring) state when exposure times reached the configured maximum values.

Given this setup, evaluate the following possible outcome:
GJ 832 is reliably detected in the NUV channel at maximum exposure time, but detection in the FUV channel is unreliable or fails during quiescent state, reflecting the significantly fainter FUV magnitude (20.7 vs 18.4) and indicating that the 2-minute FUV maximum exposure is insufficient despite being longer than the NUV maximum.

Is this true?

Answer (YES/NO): NO